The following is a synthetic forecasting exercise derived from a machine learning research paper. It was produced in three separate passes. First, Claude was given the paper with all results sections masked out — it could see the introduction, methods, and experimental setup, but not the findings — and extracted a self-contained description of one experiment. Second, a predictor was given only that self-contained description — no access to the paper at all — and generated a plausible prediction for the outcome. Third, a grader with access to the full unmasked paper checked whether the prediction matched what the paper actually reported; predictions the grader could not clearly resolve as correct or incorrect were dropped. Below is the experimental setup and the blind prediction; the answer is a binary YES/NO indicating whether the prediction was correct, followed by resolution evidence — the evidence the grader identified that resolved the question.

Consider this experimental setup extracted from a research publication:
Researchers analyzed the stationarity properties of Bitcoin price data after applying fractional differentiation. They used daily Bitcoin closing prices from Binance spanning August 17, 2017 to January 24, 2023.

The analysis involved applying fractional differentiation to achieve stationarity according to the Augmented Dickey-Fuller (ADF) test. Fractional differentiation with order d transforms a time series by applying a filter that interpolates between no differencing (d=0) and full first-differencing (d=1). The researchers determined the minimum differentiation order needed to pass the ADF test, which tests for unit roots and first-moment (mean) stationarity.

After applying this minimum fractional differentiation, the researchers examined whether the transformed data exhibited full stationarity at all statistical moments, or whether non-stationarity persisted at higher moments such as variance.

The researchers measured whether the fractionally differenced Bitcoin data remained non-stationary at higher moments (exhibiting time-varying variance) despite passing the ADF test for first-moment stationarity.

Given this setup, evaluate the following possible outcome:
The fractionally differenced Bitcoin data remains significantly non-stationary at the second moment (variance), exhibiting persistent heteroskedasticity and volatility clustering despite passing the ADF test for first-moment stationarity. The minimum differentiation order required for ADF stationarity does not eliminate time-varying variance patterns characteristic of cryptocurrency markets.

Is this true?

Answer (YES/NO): YES